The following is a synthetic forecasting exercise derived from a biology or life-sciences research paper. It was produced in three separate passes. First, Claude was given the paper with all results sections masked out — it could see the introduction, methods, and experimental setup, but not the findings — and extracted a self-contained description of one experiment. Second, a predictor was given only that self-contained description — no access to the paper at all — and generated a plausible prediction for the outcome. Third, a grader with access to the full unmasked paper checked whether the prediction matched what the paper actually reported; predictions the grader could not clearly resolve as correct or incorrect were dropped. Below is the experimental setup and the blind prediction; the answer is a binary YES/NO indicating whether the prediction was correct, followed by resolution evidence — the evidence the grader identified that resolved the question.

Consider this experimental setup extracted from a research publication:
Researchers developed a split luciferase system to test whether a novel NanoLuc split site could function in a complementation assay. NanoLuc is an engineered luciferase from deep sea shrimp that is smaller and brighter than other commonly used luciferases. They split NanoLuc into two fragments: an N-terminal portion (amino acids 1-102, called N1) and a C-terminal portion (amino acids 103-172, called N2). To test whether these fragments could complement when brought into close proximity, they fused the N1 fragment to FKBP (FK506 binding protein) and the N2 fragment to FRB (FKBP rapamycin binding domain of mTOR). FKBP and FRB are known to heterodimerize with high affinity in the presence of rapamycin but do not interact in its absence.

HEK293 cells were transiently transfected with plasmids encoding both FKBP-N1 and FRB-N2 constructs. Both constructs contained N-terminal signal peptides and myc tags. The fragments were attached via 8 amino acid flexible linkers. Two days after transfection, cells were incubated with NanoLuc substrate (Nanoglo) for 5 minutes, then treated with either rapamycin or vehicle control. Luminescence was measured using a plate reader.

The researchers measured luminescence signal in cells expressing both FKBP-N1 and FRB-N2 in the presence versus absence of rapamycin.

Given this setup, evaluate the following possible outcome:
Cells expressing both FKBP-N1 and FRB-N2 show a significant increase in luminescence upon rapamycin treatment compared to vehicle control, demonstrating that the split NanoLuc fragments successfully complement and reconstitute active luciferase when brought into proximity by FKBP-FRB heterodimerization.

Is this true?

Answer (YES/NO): YES